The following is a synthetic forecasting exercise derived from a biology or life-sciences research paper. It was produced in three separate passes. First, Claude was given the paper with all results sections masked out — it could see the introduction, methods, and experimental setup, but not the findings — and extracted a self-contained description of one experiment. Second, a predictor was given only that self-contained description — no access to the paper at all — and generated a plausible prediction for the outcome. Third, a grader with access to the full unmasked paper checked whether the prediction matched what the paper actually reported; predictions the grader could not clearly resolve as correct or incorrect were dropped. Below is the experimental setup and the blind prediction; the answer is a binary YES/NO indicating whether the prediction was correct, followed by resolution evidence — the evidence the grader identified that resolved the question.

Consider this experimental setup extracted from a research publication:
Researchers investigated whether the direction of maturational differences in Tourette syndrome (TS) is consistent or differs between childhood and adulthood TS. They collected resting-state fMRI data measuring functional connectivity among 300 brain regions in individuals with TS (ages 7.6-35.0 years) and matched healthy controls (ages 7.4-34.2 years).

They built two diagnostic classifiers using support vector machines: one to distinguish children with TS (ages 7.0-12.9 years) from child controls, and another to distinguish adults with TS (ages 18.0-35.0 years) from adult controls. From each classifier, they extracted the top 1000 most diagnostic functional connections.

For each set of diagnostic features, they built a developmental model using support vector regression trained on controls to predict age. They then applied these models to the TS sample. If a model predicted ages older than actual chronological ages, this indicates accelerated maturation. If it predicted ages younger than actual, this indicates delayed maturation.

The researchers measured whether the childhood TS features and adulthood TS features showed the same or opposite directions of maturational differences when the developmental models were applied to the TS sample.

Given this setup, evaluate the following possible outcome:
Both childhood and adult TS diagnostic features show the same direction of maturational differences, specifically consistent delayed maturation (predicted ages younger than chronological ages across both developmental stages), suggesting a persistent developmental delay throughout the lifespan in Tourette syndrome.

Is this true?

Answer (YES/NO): NO